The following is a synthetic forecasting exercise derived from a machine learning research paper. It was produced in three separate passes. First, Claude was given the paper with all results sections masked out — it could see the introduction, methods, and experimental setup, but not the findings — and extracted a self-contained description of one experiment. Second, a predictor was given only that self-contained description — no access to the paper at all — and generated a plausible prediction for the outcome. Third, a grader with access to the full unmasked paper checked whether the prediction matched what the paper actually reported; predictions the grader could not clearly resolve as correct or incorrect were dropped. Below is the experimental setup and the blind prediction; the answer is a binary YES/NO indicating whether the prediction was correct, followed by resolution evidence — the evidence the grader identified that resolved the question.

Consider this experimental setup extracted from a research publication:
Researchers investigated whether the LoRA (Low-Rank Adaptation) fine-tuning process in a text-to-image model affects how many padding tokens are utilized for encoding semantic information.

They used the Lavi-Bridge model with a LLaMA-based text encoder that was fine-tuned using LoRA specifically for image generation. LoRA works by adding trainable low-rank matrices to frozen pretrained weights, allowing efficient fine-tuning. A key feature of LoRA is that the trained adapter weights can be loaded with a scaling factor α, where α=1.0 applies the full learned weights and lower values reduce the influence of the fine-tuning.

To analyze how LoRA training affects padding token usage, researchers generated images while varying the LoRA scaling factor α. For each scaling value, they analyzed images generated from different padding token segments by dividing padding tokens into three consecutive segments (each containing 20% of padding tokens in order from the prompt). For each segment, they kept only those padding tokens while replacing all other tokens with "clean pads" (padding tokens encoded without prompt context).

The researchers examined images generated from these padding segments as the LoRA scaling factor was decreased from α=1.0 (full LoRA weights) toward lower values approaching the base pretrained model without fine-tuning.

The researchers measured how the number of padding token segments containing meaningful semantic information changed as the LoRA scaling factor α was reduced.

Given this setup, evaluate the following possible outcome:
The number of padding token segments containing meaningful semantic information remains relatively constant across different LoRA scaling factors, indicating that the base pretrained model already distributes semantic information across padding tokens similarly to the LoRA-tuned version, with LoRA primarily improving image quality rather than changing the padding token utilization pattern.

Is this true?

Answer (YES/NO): NO